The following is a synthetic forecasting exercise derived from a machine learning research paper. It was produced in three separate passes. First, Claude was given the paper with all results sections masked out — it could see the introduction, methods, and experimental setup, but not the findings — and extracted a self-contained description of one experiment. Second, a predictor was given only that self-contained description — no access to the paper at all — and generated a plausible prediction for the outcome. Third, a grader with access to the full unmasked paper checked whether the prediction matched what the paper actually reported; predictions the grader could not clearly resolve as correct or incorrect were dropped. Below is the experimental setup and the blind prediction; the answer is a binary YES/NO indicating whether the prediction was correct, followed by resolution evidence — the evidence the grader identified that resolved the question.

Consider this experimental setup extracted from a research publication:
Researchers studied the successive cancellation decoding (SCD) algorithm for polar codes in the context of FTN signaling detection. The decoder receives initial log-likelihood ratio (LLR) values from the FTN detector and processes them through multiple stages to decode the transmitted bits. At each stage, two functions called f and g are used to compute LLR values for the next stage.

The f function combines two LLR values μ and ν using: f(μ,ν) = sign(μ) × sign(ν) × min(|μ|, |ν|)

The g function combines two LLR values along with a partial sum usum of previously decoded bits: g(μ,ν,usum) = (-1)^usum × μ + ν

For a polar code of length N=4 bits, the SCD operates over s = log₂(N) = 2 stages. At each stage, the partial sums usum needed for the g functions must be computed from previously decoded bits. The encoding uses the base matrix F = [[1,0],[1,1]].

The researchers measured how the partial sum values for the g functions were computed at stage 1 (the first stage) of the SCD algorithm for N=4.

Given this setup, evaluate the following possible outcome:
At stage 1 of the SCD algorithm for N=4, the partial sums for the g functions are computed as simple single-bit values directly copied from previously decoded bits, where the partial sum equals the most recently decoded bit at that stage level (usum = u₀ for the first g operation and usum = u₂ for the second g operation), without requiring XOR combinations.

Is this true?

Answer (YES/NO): NO